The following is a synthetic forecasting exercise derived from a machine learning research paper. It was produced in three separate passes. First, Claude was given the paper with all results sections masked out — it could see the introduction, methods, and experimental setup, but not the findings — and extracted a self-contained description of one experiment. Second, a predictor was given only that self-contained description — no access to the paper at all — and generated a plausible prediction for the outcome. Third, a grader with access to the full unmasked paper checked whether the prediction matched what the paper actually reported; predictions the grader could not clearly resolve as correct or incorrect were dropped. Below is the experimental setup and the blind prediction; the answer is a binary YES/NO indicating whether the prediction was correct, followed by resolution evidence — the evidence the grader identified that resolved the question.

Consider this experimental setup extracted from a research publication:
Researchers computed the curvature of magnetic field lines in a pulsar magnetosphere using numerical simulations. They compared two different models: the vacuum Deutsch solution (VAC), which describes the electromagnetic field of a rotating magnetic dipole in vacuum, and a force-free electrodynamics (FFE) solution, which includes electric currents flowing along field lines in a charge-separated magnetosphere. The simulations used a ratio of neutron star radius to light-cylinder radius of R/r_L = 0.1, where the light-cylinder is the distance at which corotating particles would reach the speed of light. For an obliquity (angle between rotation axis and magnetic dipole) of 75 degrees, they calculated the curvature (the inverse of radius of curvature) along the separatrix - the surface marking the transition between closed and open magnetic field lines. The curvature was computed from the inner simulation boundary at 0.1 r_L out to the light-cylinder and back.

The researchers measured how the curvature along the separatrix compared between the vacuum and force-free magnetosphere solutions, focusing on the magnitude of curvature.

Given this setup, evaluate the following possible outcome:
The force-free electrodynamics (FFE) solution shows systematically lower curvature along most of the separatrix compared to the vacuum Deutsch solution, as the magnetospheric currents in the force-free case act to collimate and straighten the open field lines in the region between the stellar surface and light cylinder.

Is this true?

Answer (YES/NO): NO